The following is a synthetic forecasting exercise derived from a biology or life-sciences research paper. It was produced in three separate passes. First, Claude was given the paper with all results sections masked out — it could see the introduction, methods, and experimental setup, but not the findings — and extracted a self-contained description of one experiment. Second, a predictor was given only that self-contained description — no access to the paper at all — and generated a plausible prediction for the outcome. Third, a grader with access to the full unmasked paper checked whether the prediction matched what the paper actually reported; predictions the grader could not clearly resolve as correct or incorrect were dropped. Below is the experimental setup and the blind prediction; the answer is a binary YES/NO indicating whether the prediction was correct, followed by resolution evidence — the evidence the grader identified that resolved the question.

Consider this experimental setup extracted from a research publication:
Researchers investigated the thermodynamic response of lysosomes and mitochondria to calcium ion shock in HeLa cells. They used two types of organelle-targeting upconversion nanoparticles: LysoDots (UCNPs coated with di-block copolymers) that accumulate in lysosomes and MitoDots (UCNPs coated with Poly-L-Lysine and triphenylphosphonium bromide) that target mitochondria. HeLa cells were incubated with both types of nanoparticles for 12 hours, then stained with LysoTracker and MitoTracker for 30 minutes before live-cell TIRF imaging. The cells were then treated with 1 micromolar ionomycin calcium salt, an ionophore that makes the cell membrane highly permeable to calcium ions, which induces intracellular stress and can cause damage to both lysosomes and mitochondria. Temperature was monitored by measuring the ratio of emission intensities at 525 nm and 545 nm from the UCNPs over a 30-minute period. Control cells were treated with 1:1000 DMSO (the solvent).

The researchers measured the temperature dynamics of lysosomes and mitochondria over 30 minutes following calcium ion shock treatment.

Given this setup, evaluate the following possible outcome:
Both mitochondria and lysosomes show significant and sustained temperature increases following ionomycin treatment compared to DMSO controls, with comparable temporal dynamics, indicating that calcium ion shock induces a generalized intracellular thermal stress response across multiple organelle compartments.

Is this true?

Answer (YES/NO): NO